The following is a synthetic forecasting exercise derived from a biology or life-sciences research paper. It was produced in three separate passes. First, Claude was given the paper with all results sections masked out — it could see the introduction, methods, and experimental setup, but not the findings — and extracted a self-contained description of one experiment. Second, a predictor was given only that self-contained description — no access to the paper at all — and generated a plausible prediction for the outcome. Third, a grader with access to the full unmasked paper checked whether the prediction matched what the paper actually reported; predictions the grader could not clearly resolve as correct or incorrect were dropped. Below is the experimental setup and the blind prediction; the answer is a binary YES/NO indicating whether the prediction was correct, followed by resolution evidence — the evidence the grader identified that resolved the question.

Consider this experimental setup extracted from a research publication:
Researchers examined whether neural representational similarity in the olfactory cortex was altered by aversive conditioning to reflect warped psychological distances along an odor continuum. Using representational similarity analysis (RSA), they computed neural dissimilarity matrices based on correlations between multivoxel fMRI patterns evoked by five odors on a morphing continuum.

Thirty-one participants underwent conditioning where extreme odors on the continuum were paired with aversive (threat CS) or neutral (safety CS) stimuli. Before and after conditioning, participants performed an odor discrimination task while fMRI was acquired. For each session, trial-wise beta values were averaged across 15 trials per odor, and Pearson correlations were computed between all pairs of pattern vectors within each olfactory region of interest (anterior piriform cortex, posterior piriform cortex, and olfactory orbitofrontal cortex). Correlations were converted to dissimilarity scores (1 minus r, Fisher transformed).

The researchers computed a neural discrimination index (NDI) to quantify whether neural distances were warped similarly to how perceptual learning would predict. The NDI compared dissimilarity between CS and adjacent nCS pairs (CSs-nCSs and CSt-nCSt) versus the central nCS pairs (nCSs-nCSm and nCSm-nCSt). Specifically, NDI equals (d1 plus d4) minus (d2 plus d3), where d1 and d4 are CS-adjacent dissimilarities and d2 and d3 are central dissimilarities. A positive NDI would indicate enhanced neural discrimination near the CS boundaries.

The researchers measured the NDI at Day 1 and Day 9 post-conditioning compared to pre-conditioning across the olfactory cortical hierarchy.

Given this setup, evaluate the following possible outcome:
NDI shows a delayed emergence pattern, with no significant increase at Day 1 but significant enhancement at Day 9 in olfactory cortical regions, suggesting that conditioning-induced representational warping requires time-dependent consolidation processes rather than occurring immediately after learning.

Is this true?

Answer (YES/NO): NO